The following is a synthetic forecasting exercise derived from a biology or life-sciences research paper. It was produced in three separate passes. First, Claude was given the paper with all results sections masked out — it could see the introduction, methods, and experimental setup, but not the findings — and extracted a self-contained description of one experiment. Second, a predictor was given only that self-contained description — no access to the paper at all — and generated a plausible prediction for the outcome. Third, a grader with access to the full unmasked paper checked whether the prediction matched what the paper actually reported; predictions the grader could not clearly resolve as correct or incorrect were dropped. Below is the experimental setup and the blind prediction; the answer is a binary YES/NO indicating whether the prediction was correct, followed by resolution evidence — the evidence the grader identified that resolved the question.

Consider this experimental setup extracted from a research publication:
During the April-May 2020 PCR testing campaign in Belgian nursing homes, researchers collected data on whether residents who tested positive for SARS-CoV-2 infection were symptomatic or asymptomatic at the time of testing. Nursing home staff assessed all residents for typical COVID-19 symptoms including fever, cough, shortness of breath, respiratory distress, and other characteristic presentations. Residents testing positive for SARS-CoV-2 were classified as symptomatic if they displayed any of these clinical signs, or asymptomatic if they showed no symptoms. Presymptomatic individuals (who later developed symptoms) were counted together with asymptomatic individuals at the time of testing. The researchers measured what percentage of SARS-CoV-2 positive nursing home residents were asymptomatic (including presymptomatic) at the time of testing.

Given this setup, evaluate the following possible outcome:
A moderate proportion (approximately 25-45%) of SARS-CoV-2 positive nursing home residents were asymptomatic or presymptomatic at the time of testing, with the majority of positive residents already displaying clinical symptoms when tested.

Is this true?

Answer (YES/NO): NO